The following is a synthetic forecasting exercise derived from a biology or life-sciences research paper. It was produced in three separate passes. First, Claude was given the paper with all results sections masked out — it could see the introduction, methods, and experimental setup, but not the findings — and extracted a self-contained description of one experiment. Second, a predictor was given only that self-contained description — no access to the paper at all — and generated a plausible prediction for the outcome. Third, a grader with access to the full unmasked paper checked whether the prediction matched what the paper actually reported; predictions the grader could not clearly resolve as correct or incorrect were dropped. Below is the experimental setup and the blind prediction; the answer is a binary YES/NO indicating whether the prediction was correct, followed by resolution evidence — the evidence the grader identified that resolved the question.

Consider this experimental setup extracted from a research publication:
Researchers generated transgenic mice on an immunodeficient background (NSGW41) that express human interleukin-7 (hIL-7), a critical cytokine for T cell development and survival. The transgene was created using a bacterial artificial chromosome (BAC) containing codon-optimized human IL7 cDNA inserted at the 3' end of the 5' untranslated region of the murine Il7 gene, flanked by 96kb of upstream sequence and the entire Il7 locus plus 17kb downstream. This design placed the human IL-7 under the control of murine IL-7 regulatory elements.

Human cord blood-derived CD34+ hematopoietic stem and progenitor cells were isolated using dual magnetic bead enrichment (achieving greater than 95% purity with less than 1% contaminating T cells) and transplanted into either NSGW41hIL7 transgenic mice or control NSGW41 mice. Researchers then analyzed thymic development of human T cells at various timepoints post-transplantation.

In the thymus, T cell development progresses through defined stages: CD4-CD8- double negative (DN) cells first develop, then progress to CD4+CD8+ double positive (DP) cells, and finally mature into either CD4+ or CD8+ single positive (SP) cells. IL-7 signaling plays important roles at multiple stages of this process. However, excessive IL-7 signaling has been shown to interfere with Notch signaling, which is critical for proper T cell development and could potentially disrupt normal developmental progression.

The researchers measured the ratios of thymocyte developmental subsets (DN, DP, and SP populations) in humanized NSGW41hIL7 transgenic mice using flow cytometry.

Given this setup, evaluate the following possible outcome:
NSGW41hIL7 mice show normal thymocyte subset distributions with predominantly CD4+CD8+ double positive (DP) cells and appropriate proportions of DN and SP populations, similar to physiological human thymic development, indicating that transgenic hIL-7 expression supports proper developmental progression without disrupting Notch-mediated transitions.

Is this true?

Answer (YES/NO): YES